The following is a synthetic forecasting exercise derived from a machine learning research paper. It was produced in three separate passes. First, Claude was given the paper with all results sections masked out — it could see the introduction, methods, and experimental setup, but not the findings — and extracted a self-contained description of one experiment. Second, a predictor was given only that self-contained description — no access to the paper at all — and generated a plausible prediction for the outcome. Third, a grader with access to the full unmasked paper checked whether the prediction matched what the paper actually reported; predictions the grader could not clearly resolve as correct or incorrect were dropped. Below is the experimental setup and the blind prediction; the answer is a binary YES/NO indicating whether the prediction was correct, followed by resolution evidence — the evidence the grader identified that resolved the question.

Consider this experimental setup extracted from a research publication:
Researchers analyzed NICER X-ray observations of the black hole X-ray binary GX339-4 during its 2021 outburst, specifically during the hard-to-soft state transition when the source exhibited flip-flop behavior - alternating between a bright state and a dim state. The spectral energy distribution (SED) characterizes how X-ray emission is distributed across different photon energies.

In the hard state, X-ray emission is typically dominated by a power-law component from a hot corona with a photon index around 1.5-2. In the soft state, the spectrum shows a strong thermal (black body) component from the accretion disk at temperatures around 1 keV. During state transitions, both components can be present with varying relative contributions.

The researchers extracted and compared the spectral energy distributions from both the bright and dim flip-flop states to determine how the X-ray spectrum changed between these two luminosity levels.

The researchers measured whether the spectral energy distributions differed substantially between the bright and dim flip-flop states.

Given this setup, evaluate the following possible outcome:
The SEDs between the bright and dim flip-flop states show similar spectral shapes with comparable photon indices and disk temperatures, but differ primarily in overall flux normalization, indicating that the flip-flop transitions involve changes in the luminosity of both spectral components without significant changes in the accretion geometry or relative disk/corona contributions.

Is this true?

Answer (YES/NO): NO